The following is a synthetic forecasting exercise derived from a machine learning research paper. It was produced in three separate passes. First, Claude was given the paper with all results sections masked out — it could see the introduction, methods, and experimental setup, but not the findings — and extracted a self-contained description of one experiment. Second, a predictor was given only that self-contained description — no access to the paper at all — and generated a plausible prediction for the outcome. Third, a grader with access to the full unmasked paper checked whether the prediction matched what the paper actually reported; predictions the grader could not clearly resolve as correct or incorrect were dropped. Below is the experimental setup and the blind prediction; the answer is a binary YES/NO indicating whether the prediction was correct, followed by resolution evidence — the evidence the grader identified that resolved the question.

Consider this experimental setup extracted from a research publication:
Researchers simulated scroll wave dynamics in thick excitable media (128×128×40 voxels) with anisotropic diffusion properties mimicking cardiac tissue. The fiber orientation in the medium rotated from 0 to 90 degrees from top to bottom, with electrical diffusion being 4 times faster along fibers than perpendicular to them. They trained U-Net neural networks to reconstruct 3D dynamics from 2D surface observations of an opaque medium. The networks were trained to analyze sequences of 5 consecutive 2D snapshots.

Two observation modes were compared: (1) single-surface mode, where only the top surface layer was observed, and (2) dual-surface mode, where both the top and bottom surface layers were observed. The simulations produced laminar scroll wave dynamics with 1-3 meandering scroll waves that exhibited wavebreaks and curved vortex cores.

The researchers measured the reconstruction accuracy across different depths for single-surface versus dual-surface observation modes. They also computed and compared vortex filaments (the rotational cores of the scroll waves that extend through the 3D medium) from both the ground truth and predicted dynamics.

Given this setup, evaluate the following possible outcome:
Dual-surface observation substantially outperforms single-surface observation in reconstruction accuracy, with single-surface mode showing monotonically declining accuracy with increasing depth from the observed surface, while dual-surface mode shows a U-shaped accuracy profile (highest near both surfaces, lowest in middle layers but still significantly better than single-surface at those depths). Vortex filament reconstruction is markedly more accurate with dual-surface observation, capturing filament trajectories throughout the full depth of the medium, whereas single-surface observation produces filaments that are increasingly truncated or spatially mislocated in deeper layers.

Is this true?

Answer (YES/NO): NO